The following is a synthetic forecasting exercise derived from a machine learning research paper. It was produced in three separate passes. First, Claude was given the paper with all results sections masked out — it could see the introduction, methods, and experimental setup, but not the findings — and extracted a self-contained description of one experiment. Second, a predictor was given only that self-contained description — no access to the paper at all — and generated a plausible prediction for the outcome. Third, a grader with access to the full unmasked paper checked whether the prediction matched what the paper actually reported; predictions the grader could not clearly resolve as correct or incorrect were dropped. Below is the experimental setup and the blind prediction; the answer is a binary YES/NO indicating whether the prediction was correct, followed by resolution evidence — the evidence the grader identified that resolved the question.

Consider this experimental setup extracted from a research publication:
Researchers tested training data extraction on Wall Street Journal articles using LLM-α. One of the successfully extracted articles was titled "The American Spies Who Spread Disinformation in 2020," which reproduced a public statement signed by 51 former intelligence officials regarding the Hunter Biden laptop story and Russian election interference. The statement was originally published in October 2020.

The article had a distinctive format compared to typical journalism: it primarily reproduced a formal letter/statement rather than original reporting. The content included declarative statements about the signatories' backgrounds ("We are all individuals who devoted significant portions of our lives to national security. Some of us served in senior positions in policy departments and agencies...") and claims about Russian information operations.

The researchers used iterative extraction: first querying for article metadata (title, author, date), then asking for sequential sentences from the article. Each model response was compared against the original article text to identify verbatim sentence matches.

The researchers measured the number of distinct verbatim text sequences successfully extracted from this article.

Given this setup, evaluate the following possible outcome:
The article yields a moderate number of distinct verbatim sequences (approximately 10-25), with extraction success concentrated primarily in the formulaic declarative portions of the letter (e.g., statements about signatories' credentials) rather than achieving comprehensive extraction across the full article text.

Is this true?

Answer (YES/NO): NO